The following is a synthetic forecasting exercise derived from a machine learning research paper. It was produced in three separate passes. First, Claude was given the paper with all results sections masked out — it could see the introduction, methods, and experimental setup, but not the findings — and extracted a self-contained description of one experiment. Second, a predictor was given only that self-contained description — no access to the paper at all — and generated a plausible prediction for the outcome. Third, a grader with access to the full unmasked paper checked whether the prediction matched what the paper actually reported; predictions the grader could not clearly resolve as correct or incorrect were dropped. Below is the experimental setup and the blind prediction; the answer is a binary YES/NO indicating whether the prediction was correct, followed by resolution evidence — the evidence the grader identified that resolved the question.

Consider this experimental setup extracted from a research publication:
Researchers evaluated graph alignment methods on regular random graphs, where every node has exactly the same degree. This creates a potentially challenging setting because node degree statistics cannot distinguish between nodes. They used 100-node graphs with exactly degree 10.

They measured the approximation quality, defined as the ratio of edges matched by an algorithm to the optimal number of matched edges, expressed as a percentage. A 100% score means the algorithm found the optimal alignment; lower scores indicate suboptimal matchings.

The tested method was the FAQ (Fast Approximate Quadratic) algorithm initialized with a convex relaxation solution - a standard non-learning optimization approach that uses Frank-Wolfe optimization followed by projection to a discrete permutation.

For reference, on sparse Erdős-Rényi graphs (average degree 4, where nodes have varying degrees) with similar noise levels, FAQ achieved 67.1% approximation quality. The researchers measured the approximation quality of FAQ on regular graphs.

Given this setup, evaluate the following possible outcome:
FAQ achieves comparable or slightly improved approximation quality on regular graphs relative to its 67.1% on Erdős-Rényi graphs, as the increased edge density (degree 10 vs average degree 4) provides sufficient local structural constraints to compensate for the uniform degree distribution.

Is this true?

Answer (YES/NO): NO